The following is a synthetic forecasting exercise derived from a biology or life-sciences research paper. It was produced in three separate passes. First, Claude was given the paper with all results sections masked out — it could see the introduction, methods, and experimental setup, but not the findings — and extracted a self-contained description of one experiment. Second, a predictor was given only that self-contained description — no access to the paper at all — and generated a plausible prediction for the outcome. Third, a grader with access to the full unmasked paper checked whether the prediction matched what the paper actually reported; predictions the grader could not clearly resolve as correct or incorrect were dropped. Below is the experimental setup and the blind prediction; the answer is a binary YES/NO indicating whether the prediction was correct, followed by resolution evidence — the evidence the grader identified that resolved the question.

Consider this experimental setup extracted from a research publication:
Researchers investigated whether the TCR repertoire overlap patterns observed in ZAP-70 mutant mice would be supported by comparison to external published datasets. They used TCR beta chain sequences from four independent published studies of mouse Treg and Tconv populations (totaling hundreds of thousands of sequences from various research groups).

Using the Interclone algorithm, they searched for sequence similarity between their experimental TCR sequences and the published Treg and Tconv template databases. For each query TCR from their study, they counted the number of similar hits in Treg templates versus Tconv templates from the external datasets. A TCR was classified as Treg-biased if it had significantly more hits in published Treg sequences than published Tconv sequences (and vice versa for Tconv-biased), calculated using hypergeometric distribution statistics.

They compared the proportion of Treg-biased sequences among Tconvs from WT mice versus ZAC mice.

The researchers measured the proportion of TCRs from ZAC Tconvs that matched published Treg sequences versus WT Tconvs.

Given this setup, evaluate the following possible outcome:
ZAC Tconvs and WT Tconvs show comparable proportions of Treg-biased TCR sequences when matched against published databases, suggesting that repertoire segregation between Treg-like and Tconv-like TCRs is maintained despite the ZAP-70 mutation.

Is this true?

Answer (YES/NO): NO